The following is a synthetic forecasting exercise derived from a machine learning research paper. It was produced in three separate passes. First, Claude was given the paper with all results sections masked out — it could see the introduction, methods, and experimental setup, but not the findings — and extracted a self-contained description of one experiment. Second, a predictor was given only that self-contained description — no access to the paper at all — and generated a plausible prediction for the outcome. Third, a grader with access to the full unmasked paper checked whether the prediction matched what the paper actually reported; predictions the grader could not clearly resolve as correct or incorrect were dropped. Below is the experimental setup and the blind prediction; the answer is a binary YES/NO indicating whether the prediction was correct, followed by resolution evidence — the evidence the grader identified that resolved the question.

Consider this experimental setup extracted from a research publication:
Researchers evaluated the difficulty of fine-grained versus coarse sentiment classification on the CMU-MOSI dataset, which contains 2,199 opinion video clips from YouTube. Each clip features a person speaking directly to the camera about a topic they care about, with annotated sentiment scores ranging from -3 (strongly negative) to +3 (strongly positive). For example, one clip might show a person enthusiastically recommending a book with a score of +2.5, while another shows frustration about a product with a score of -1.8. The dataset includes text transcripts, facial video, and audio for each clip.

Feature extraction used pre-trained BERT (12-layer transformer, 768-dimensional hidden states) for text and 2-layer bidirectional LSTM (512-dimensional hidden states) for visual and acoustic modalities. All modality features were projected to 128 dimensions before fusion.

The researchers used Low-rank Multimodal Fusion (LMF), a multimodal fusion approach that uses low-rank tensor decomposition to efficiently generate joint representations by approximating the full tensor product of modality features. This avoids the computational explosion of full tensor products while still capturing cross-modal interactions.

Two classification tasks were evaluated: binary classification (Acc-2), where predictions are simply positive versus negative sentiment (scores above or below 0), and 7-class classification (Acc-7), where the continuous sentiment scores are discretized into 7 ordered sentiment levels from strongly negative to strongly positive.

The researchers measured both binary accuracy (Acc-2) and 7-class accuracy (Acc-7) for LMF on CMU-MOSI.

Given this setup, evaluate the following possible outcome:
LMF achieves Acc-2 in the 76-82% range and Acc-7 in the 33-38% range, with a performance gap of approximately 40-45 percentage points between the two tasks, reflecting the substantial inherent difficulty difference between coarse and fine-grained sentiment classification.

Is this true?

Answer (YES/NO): NO